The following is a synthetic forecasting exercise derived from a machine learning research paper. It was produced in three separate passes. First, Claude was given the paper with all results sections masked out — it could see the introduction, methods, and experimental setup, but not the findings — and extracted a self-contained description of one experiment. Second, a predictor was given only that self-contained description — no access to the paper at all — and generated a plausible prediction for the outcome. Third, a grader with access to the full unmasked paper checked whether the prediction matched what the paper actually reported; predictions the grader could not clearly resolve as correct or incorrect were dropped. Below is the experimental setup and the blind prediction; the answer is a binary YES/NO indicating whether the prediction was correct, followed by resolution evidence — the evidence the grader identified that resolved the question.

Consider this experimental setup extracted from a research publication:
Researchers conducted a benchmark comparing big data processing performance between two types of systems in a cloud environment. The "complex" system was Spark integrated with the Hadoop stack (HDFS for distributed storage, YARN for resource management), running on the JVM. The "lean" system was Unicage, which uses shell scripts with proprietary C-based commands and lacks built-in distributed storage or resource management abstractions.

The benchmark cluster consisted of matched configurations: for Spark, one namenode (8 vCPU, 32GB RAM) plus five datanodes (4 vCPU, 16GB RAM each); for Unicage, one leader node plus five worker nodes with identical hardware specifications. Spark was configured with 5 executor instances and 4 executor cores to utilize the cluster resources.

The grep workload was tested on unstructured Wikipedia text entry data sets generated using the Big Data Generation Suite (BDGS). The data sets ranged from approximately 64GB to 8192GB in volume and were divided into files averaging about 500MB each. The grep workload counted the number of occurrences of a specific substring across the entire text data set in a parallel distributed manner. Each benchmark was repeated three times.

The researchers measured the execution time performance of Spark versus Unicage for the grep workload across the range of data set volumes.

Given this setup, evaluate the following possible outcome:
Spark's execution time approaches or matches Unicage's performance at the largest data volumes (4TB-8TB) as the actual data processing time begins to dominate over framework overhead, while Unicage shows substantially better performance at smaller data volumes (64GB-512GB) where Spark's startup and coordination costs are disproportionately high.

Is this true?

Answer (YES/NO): NO